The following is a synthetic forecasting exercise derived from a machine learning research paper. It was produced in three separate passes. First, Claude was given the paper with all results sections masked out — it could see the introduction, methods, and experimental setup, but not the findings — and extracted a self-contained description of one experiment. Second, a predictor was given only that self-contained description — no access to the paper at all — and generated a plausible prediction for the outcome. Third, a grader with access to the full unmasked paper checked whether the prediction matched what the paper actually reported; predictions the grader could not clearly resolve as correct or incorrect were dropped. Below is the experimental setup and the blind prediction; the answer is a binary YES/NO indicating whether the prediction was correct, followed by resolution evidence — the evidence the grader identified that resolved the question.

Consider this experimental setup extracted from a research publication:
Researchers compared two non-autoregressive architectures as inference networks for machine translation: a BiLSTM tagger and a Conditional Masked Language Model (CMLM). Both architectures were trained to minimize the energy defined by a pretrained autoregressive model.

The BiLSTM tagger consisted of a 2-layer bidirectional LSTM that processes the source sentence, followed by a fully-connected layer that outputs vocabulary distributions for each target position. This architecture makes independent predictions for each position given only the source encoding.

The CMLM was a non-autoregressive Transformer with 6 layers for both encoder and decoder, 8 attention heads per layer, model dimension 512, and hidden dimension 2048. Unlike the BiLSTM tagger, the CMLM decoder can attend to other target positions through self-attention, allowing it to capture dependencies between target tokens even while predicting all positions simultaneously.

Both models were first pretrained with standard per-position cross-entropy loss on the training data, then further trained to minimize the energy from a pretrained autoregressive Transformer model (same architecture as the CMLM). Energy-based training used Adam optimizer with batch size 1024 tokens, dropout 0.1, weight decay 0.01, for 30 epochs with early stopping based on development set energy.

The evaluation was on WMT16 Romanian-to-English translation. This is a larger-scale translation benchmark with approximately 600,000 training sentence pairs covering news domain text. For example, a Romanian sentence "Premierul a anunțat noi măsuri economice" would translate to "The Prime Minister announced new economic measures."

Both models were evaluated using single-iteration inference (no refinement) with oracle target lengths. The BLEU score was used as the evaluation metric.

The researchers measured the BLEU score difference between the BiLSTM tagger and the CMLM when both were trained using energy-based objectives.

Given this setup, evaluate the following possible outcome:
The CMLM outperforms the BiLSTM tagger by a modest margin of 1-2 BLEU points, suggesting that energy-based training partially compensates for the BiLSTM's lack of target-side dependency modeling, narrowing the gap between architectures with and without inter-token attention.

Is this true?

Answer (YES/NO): NO